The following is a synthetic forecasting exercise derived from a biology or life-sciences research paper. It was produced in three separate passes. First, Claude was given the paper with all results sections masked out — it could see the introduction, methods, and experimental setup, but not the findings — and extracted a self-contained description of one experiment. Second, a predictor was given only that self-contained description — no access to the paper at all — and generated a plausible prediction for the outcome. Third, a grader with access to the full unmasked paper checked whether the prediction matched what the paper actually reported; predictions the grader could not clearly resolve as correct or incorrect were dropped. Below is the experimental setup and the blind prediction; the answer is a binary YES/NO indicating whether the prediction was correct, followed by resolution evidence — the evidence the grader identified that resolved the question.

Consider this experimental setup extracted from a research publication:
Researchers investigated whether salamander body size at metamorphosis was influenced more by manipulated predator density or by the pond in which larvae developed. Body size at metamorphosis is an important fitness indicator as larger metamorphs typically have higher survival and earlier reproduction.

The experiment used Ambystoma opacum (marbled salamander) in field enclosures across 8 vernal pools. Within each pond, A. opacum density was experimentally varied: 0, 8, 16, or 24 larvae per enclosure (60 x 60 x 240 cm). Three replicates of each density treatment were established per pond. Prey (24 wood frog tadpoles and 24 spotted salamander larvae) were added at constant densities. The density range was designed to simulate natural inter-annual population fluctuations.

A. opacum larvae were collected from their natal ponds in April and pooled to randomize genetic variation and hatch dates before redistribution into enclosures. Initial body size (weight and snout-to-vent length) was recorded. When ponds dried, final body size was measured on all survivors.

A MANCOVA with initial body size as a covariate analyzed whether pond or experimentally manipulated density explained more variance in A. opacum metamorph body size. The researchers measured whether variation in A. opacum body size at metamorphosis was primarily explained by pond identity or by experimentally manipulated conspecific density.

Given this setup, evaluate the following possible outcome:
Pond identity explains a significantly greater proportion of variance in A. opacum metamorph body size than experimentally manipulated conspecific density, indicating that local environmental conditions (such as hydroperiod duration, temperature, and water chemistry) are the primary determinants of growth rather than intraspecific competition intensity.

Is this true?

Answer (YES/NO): YES